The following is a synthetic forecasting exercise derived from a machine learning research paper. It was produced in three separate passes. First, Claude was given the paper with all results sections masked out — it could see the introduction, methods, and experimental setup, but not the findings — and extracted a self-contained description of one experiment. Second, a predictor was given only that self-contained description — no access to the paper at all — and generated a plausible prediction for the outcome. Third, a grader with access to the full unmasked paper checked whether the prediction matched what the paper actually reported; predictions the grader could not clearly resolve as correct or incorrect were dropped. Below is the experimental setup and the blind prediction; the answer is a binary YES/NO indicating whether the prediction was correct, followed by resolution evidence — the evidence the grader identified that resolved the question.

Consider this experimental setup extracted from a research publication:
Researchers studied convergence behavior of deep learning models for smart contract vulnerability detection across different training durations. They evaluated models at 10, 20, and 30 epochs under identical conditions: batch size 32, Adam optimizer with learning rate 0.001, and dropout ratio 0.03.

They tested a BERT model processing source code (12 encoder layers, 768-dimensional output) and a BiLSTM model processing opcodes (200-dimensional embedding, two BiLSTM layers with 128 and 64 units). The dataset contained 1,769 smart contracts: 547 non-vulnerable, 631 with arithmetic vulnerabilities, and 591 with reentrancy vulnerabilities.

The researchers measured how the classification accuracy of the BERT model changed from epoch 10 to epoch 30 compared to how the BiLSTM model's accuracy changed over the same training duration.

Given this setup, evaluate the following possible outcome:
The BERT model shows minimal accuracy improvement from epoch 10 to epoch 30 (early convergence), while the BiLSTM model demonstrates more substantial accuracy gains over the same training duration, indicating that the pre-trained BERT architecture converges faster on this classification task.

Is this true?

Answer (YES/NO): NO